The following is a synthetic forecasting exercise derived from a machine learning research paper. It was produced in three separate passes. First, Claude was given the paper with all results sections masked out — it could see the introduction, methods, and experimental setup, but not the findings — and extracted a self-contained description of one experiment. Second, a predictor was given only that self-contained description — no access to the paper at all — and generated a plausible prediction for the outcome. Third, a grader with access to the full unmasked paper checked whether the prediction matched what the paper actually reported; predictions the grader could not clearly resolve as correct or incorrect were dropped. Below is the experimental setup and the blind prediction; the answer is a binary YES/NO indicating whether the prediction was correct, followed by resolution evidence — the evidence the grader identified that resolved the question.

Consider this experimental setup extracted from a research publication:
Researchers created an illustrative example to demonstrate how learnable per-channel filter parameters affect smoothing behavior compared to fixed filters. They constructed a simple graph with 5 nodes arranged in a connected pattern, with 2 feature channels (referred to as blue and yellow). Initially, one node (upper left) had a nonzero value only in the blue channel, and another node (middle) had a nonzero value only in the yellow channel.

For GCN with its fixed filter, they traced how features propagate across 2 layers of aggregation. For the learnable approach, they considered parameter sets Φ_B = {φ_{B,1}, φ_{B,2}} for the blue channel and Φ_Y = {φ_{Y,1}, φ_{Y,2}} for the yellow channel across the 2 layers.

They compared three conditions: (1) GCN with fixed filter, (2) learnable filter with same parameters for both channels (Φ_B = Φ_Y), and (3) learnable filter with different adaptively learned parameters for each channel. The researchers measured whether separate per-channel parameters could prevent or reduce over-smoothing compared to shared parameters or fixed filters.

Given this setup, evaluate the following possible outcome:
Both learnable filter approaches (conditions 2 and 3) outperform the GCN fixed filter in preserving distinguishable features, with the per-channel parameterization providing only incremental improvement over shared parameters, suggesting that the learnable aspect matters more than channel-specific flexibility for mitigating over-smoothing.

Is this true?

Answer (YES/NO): NO